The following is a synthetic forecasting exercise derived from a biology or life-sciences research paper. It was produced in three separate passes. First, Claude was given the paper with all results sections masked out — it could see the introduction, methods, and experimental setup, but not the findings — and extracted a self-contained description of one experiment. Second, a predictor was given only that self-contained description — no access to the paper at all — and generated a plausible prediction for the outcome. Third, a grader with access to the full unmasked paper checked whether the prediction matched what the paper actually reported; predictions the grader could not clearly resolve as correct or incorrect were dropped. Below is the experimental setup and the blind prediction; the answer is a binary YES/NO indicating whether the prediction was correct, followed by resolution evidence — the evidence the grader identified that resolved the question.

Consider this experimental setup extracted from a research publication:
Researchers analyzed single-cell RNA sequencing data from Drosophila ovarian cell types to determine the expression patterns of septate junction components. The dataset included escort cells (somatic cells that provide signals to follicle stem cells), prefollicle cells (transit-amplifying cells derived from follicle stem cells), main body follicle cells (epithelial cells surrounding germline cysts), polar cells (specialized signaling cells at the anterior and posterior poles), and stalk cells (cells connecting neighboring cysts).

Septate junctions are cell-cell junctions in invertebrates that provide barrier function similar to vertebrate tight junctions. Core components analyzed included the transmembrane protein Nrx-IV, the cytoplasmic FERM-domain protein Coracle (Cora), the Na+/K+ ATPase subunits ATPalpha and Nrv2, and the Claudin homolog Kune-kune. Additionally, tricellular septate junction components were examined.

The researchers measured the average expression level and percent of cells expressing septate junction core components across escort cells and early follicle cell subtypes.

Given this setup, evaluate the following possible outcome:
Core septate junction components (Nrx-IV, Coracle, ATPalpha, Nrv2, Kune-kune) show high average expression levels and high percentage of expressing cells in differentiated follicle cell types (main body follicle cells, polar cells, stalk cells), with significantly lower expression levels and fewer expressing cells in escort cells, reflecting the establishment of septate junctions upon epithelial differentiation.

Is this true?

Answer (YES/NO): NO